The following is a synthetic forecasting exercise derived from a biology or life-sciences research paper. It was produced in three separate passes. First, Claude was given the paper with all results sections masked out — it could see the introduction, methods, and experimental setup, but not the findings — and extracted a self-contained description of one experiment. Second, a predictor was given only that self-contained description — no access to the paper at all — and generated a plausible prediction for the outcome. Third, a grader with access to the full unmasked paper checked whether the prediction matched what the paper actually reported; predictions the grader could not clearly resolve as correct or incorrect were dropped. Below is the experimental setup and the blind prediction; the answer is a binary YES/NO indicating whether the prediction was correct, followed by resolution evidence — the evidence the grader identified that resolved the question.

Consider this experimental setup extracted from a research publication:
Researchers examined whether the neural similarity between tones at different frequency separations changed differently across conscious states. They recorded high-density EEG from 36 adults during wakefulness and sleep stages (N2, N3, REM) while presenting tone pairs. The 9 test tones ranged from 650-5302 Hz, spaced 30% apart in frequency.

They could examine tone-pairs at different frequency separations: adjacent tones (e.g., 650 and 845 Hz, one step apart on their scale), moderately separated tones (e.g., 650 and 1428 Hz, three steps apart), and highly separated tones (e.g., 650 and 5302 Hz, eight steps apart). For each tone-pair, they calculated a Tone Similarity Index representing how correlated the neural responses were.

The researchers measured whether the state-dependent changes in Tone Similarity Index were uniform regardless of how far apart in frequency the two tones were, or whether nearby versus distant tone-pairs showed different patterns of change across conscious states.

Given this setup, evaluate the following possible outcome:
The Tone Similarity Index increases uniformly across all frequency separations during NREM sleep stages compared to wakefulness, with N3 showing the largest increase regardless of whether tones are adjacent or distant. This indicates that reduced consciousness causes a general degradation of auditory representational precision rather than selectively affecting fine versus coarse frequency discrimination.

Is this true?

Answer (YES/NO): NO